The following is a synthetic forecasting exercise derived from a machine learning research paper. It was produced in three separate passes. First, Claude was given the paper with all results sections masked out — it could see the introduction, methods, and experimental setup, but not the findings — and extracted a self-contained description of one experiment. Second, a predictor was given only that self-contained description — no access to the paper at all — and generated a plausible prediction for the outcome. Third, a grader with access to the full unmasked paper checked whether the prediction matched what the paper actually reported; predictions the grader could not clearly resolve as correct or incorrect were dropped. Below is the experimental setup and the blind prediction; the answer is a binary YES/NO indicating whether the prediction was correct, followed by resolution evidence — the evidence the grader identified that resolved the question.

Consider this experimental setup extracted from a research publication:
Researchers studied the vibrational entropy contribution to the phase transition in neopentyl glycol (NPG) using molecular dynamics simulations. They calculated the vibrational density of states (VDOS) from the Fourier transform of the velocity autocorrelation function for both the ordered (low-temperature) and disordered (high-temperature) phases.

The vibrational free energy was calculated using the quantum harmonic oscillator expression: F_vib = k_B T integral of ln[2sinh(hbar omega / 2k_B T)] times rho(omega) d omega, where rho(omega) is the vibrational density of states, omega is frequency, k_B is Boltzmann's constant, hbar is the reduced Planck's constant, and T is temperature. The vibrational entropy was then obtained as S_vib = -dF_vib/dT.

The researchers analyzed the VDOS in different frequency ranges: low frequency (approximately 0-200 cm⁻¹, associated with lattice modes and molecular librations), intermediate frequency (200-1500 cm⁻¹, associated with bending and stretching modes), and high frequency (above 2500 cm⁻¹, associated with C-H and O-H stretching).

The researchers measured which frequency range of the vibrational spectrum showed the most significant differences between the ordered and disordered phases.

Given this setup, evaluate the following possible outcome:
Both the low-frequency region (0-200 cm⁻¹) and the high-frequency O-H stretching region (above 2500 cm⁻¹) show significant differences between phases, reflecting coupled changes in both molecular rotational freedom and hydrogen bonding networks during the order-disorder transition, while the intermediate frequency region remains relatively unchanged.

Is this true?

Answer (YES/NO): NO